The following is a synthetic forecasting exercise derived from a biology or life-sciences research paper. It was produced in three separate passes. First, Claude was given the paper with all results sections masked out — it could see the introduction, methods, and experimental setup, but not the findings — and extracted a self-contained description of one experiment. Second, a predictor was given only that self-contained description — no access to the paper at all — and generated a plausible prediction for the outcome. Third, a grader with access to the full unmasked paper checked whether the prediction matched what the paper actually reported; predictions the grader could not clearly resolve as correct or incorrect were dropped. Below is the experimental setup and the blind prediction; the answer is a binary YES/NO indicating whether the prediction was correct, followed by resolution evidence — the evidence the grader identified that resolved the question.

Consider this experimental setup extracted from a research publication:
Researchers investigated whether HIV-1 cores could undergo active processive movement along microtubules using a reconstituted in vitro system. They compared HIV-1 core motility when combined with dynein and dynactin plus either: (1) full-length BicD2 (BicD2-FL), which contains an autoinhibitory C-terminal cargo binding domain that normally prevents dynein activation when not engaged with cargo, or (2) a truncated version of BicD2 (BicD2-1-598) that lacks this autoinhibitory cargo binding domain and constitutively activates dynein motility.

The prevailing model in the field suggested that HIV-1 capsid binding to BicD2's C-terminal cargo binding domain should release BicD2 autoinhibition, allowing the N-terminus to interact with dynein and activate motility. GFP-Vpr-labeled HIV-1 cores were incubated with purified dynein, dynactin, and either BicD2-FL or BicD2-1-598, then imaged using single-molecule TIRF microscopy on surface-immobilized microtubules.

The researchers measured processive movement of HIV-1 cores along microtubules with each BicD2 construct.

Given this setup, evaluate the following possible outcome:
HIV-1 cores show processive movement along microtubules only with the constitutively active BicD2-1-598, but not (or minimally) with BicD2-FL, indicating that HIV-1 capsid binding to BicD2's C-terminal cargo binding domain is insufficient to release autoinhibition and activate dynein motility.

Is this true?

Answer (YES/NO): YES